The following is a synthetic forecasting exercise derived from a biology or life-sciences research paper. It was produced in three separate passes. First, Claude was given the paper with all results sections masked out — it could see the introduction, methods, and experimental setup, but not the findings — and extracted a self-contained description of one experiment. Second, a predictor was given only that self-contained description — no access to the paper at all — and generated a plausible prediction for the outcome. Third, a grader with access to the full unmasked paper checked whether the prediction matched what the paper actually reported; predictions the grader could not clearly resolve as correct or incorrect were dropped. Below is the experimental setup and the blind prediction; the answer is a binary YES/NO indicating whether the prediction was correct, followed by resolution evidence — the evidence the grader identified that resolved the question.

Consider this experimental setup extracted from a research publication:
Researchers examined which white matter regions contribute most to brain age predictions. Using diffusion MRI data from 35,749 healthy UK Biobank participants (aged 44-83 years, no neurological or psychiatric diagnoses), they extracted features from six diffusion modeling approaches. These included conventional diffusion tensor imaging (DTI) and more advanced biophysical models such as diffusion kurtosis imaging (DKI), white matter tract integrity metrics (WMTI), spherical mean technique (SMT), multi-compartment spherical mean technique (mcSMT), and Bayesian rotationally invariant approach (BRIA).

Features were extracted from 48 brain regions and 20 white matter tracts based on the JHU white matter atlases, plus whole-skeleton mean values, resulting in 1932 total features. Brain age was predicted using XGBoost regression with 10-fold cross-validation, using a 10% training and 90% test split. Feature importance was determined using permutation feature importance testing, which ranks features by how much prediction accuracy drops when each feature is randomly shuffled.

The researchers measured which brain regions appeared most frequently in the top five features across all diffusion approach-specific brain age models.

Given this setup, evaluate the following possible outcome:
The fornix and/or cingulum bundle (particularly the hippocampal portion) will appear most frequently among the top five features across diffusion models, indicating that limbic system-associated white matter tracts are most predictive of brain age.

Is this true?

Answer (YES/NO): YES